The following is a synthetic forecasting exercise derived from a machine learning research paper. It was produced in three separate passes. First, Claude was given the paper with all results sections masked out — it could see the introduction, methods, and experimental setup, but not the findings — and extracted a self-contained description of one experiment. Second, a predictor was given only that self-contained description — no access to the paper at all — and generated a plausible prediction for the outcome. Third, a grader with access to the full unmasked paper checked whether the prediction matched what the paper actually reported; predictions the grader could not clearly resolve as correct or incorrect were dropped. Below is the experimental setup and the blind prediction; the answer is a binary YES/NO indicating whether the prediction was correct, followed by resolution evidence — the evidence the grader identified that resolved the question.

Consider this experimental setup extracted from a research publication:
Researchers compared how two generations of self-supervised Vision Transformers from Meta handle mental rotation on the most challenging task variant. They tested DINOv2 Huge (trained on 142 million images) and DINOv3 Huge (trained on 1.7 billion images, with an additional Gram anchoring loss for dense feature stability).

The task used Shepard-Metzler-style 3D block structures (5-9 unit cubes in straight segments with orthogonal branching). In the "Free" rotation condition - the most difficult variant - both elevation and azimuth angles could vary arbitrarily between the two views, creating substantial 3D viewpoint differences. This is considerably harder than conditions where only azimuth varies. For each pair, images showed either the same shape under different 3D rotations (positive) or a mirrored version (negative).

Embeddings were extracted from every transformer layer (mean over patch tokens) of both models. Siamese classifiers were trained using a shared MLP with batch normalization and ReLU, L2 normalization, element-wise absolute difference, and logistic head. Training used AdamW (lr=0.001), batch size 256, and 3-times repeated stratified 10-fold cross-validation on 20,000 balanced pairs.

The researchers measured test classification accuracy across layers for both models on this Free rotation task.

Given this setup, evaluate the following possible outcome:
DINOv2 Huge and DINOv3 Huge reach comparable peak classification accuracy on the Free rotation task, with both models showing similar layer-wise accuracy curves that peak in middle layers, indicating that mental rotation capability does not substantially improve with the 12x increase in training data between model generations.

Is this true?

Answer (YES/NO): NO